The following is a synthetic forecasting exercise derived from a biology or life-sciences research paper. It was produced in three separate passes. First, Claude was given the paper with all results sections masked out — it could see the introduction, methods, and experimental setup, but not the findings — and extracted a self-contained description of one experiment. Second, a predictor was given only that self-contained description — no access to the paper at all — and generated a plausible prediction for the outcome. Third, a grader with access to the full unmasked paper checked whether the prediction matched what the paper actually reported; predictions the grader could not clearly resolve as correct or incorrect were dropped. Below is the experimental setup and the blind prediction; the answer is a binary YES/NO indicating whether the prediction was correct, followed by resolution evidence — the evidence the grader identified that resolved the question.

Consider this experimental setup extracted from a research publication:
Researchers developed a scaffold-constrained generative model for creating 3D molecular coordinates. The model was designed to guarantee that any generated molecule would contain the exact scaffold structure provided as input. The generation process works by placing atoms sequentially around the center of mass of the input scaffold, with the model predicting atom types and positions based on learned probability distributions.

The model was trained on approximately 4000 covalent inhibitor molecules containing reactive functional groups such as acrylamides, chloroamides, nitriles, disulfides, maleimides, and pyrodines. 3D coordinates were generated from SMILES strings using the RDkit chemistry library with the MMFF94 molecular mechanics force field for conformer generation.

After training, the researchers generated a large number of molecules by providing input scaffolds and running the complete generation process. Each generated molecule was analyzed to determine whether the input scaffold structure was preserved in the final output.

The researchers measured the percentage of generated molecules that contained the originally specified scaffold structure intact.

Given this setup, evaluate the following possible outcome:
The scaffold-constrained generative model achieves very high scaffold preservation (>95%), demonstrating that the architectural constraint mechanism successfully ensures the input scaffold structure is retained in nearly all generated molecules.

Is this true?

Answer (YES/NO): YES